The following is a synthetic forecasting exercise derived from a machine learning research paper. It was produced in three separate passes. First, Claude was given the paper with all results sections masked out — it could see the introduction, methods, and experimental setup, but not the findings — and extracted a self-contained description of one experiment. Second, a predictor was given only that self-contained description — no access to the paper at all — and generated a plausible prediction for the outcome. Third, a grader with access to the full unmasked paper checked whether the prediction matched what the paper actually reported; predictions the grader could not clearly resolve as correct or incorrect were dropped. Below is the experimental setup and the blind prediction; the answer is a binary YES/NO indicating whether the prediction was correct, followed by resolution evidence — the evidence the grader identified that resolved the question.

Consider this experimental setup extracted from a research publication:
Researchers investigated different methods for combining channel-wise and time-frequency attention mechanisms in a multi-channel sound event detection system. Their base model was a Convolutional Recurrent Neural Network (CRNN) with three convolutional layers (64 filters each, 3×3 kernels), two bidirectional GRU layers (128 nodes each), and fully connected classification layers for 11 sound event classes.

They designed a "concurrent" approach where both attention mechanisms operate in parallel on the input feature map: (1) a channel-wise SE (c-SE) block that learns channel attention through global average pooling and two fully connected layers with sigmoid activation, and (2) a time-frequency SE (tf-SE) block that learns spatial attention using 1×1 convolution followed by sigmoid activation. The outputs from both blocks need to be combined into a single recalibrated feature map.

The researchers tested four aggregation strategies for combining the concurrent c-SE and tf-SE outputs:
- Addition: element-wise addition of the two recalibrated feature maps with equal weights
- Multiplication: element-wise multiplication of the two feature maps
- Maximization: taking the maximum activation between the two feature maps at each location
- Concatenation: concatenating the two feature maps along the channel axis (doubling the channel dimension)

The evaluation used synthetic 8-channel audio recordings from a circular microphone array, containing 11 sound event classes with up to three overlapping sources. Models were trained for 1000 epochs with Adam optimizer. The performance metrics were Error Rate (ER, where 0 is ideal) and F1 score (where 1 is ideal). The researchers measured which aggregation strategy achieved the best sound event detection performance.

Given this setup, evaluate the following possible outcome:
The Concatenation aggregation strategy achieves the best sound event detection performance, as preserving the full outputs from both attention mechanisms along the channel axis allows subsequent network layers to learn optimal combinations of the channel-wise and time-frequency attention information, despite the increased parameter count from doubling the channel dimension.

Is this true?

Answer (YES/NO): NO